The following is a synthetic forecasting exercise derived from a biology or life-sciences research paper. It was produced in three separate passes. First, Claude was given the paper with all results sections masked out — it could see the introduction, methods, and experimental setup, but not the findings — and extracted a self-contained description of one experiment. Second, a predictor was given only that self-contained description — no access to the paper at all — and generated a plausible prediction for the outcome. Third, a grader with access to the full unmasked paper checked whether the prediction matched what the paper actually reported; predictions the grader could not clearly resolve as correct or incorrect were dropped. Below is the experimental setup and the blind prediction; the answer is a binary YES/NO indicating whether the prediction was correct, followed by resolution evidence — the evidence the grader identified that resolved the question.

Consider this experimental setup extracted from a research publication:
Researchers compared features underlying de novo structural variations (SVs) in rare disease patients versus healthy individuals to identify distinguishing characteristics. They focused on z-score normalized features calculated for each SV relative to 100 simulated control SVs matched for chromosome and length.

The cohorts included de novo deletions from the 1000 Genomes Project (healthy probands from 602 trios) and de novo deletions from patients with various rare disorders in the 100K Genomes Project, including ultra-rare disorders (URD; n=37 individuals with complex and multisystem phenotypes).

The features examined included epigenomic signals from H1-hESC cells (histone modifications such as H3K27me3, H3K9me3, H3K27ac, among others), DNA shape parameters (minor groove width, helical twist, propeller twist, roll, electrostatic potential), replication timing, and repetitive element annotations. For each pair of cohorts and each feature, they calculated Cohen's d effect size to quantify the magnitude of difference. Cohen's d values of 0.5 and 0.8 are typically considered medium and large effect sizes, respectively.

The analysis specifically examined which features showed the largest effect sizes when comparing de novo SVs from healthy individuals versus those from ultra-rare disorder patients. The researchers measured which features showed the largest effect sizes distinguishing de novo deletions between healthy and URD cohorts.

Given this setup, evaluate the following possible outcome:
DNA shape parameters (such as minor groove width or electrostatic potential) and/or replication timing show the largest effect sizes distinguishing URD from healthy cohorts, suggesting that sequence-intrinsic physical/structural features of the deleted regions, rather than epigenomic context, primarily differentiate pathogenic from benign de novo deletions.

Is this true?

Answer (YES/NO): NO